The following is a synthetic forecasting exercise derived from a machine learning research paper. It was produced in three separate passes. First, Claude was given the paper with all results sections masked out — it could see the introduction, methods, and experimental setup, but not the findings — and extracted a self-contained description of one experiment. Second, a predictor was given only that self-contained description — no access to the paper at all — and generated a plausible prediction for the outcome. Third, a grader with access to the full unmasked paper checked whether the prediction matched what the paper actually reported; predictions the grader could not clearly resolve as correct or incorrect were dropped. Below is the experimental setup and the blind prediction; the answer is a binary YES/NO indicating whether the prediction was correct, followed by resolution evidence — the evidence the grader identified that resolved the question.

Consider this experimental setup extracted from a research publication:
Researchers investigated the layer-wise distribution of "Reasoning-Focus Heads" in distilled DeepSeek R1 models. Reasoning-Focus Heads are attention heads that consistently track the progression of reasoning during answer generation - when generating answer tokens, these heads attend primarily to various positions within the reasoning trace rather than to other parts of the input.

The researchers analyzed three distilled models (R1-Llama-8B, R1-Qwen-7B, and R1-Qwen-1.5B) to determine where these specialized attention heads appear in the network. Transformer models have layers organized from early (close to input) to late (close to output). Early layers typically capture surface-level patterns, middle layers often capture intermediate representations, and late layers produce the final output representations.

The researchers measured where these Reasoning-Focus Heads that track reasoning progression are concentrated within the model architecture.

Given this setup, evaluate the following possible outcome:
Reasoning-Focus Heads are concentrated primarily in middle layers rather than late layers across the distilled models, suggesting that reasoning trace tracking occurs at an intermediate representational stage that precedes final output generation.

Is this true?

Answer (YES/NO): YES